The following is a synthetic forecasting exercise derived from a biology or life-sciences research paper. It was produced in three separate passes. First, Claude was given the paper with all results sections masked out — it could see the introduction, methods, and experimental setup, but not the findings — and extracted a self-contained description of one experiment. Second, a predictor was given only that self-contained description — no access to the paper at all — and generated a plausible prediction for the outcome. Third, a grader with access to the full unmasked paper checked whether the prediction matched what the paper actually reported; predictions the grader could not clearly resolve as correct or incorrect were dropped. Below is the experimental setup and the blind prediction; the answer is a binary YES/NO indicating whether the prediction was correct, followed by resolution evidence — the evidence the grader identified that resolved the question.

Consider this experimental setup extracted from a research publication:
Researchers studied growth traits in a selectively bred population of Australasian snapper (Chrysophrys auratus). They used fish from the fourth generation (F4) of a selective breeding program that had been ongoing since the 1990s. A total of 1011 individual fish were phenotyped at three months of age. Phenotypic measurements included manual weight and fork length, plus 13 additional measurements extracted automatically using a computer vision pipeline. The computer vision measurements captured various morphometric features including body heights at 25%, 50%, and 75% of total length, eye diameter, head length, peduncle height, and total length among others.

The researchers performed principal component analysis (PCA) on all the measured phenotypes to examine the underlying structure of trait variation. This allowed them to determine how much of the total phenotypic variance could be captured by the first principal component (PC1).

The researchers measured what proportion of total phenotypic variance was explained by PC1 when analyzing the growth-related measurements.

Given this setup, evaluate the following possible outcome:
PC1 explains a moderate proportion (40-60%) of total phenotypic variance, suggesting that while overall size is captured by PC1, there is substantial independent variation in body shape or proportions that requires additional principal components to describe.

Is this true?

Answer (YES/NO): NO